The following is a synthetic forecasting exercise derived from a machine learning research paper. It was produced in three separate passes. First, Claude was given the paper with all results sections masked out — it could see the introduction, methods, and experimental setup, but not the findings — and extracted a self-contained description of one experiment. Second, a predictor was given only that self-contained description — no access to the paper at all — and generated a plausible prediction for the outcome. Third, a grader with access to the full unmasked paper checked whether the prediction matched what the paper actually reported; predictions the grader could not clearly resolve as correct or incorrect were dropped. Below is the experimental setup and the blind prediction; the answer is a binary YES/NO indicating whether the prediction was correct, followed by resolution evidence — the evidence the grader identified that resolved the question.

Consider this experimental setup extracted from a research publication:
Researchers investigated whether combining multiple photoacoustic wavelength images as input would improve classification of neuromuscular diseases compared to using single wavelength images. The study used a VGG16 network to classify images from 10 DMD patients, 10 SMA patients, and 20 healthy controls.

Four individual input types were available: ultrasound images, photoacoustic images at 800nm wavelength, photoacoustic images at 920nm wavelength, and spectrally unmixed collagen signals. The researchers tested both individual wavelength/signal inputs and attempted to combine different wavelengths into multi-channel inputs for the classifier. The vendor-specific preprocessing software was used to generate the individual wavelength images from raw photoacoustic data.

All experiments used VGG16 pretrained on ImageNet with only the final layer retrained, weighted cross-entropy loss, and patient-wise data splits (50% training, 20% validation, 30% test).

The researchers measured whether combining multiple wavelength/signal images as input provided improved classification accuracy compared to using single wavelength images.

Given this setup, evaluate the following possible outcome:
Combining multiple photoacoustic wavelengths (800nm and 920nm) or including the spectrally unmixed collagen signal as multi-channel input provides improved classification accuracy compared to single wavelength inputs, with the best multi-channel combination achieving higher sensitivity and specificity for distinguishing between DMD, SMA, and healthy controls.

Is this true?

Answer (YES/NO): NO